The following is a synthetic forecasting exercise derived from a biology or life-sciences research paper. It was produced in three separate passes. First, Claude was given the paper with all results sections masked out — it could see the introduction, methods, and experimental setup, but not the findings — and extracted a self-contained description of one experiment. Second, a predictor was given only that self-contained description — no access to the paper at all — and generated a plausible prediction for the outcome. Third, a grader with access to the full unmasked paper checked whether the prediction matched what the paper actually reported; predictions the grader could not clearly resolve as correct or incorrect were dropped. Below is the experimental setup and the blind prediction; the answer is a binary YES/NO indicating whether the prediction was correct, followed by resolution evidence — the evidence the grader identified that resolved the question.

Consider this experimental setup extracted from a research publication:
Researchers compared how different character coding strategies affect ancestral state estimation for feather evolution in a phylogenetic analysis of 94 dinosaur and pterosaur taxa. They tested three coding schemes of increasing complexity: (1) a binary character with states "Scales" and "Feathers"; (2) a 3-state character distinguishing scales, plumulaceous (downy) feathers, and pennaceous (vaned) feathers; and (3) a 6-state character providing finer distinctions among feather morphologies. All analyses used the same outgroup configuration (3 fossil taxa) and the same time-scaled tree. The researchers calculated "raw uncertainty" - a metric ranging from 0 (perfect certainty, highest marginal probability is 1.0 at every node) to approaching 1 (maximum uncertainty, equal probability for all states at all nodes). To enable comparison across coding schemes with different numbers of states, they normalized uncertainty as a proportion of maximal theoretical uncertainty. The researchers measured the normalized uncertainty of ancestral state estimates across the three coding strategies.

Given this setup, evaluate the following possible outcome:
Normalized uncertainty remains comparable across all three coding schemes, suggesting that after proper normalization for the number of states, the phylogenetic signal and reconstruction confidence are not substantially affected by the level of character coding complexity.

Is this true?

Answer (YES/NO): NO